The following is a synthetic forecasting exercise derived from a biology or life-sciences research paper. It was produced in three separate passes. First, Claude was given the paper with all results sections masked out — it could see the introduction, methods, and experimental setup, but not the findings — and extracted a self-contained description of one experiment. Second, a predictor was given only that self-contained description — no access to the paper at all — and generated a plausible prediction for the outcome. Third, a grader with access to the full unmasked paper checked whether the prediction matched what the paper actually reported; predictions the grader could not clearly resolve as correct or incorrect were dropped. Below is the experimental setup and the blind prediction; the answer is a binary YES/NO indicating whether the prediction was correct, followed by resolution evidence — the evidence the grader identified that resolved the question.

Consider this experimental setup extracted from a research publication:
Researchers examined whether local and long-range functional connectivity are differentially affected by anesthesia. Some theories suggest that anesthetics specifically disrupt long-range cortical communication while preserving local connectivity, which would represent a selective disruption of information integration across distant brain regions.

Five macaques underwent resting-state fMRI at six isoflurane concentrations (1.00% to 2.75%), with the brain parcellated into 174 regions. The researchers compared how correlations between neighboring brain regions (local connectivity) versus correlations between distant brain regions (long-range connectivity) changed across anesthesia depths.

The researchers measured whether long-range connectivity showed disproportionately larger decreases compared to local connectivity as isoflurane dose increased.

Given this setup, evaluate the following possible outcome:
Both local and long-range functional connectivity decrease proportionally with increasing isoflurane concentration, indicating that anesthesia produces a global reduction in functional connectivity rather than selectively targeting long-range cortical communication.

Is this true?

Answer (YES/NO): YES